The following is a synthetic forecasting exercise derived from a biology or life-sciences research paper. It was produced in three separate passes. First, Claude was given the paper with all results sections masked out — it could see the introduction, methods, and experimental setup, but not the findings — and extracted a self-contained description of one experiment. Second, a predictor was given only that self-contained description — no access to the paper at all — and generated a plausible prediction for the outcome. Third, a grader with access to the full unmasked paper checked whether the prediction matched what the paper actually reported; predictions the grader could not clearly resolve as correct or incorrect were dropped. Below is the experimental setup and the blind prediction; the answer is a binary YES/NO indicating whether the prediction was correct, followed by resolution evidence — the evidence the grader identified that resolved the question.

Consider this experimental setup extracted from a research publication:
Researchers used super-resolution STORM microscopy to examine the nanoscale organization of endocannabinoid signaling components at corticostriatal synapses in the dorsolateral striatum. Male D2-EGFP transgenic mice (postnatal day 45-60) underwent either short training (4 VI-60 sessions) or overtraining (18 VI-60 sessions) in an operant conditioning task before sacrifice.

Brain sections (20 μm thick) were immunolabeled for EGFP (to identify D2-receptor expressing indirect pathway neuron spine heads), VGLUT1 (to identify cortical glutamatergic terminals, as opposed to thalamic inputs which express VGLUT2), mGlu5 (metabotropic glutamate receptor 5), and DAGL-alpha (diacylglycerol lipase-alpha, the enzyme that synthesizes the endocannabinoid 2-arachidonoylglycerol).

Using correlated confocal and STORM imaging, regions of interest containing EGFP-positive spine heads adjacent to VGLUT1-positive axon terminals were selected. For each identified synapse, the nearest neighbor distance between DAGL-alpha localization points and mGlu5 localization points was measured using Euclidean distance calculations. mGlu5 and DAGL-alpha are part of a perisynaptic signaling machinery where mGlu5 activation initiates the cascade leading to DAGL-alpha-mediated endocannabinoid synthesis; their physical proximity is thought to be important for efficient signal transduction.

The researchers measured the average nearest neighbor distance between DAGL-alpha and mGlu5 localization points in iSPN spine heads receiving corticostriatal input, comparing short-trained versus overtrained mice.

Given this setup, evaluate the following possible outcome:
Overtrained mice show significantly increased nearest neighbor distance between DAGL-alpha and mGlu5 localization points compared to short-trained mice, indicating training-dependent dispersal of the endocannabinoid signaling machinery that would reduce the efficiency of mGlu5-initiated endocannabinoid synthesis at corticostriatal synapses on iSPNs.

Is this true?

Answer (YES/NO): NO